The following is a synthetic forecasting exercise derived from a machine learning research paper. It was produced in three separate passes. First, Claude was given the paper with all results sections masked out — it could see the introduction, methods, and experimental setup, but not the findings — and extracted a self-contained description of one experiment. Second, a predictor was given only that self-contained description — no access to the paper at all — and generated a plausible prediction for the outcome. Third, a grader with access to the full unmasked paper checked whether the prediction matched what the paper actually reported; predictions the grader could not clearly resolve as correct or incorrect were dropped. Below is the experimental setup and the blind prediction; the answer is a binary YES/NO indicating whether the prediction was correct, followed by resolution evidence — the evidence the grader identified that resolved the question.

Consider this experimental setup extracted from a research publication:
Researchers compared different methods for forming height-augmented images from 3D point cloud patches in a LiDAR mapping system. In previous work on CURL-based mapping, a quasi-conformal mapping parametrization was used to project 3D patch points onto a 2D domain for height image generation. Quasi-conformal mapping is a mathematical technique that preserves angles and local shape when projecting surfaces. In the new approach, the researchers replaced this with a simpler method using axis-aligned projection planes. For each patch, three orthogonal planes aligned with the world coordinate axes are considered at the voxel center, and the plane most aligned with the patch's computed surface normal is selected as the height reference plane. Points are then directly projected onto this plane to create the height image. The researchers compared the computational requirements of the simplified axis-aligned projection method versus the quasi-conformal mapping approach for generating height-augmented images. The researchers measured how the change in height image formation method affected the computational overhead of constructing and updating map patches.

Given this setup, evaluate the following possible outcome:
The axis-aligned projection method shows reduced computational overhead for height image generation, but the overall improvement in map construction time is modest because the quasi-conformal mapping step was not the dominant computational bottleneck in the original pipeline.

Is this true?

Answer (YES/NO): NO